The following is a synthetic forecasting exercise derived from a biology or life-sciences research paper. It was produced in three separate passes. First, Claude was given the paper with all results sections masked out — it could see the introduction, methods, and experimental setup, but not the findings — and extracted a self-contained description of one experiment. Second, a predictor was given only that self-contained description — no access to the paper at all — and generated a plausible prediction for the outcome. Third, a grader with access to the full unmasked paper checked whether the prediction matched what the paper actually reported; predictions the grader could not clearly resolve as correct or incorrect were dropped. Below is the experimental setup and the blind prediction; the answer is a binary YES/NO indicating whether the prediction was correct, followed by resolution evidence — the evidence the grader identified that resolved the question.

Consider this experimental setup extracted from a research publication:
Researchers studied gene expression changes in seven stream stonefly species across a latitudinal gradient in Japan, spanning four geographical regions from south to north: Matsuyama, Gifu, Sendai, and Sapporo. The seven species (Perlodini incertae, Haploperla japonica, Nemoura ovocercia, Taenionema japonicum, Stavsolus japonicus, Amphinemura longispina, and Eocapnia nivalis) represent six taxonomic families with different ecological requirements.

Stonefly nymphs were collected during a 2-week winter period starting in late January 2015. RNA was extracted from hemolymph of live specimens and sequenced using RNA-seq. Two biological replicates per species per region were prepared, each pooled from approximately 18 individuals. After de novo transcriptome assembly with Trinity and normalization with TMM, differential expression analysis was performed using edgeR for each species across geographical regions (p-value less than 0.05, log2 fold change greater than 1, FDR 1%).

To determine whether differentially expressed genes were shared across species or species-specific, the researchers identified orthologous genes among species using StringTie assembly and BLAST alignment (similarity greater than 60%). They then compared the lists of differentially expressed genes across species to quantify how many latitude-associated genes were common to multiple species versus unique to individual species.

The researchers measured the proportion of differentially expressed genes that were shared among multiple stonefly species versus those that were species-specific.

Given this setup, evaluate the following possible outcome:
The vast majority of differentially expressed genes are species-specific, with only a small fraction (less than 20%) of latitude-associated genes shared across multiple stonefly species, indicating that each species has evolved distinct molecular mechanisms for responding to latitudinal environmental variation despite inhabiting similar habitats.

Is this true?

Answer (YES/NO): YES